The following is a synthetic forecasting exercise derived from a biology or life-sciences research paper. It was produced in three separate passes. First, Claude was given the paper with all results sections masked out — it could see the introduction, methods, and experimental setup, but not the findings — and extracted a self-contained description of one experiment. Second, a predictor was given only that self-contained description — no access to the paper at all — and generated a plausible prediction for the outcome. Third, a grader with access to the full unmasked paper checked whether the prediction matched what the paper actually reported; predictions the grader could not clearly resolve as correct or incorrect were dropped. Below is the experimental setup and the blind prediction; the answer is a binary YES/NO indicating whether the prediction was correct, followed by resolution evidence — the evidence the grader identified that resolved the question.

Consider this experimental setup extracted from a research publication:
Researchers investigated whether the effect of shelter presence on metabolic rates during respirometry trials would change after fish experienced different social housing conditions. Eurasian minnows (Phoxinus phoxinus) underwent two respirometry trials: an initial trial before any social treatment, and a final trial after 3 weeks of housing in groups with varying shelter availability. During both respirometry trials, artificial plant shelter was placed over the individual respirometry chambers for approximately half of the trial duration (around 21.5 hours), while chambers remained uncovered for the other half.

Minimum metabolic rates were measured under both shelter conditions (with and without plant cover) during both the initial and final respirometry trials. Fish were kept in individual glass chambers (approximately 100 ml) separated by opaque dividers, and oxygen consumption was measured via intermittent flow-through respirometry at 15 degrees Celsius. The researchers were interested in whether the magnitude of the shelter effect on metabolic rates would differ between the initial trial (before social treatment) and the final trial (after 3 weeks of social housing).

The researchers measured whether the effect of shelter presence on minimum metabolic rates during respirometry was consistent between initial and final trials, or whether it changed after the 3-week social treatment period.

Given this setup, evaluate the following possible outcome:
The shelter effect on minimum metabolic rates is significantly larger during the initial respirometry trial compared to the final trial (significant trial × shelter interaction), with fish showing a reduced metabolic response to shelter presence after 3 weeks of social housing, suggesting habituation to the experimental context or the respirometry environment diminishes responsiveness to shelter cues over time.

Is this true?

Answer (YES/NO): NO